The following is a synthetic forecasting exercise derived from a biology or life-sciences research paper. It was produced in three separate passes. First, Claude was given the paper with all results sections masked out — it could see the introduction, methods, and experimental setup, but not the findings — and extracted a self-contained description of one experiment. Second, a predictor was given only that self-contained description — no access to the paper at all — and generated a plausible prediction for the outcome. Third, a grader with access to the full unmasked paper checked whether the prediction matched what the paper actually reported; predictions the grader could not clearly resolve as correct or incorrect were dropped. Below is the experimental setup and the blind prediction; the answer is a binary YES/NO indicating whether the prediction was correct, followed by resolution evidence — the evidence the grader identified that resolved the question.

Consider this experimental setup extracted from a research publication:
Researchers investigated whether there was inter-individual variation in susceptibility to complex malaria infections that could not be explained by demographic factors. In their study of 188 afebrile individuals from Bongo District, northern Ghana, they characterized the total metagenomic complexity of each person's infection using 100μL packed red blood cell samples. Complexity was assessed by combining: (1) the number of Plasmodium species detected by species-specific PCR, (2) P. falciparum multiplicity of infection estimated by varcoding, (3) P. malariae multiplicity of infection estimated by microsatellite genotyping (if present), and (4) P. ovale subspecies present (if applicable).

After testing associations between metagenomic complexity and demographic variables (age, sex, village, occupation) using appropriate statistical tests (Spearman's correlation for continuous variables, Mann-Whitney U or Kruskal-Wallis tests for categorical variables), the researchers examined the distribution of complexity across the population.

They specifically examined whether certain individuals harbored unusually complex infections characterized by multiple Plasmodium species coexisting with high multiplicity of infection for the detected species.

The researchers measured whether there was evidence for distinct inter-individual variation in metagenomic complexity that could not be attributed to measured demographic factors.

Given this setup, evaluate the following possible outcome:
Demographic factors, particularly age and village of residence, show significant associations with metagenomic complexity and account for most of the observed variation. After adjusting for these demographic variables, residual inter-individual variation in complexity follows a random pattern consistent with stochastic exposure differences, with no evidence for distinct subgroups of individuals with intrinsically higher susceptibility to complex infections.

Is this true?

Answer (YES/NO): NO